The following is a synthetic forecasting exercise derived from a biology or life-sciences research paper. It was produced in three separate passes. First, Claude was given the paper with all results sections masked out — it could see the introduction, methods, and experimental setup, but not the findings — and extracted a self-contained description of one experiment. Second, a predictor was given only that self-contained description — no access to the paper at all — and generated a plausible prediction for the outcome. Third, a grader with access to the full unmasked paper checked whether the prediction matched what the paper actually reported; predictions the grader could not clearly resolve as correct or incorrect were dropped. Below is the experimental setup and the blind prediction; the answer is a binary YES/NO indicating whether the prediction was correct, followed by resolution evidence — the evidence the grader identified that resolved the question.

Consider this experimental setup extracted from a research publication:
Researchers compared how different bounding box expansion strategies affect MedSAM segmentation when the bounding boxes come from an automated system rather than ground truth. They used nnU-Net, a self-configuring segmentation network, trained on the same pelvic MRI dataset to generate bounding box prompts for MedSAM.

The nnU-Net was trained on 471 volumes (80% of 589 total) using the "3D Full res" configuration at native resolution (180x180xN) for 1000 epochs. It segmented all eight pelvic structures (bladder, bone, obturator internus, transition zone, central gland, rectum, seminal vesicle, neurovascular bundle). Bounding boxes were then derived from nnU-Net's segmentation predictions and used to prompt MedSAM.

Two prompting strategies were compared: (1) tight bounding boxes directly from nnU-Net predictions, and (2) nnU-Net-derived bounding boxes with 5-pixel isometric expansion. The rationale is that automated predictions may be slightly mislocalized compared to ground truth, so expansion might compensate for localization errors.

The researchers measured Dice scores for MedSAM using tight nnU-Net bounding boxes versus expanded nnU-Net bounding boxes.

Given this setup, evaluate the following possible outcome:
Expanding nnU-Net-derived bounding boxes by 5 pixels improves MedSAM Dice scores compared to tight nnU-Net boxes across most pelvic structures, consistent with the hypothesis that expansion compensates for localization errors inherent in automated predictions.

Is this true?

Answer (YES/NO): YES